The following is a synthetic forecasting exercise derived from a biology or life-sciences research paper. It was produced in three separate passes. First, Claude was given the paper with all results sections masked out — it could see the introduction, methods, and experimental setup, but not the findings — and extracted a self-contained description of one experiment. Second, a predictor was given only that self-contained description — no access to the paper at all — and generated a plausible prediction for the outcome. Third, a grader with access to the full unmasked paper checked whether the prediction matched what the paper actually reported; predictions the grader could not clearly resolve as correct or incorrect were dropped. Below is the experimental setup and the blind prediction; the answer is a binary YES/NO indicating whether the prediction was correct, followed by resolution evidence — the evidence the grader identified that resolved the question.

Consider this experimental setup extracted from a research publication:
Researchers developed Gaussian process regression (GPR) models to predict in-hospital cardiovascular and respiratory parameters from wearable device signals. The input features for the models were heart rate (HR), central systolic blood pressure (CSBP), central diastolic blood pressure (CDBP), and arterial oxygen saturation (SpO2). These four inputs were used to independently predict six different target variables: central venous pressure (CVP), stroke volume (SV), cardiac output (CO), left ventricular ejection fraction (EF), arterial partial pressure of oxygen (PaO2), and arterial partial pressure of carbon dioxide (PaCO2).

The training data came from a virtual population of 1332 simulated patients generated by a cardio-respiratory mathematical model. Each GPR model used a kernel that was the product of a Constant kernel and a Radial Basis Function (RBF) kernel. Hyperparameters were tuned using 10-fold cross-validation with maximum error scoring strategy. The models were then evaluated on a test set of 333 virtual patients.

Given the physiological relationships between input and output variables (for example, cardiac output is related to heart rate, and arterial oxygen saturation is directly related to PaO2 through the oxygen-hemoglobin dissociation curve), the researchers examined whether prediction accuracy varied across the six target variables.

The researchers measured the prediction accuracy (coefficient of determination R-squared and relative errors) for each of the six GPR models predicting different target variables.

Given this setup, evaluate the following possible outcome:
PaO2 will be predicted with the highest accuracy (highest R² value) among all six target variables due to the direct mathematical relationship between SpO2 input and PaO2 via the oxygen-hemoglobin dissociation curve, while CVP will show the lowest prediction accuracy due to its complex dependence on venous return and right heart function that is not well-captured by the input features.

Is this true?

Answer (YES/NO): NO